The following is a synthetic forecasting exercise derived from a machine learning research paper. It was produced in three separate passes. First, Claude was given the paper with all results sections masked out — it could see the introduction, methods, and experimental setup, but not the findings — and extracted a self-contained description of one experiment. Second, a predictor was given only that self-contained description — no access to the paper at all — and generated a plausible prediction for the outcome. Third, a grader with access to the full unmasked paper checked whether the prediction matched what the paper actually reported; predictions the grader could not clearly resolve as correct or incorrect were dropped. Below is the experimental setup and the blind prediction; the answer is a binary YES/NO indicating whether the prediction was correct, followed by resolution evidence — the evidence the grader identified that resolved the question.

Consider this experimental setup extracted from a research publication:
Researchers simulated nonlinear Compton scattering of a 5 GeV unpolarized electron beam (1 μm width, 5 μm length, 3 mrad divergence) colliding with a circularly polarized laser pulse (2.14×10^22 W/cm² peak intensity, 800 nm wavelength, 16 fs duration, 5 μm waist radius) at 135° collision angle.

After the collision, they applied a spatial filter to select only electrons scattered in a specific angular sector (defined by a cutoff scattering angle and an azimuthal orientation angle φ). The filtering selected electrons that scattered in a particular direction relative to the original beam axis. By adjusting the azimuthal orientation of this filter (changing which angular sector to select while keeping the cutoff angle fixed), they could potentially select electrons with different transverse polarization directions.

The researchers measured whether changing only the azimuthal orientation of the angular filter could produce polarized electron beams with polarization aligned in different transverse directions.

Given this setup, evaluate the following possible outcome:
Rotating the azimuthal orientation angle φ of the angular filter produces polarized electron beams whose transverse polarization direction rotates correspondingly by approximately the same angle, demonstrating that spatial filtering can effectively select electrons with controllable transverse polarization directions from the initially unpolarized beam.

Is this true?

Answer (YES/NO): YES